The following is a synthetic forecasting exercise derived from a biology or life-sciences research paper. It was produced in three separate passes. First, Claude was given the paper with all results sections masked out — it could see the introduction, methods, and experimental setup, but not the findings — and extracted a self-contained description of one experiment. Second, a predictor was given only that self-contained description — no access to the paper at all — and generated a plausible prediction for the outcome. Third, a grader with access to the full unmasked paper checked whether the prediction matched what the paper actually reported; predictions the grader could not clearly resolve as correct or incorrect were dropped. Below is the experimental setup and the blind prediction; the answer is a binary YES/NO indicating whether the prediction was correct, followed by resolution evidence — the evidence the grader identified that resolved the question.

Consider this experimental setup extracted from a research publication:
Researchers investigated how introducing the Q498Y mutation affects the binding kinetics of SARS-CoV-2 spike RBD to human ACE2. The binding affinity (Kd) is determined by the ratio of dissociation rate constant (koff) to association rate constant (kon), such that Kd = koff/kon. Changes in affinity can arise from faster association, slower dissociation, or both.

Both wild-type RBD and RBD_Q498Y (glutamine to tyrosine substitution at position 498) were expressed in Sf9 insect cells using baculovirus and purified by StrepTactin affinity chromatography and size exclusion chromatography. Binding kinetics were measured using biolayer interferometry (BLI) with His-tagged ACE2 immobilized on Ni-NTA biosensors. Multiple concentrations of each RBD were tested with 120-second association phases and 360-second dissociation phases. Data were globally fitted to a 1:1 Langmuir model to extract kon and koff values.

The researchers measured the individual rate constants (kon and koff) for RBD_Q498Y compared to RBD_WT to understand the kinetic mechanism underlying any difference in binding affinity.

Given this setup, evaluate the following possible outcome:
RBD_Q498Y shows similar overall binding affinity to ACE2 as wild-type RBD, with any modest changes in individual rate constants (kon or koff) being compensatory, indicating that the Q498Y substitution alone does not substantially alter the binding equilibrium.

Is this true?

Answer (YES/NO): NO